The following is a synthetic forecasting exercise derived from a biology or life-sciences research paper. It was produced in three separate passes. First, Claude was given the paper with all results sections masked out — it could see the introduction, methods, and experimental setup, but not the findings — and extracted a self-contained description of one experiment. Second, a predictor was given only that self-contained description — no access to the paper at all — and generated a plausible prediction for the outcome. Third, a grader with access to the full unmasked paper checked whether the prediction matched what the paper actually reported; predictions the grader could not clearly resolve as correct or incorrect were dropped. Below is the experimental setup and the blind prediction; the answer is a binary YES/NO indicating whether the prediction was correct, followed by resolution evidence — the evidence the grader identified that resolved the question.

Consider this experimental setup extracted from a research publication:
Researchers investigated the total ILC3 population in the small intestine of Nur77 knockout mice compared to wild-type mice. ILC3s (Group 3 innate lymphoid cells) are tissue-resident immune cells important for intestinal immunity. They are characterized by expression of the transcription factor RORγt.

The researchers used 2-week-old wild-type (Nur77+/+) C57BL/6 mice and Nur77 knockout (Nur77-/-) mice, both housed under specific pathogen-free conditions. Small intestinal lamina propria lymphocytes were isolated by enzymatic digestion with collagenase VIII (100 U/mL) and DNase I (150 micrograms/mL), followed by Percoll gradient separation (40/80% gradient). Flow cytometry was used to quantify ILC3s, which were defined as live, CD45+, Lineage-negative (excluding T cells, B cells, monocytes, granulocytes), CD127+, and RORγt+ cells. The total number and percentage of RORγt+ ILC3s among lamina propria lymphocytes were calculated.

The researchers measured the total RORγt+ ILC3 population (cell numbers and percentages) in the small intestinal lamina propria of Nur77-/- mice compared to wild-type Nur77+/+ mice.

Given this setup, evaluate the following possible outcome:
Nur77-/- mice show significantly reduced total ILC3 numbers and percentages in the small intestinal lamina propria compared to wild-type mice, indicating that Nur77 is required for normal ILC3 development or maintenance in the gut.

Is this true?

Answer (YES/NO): YES